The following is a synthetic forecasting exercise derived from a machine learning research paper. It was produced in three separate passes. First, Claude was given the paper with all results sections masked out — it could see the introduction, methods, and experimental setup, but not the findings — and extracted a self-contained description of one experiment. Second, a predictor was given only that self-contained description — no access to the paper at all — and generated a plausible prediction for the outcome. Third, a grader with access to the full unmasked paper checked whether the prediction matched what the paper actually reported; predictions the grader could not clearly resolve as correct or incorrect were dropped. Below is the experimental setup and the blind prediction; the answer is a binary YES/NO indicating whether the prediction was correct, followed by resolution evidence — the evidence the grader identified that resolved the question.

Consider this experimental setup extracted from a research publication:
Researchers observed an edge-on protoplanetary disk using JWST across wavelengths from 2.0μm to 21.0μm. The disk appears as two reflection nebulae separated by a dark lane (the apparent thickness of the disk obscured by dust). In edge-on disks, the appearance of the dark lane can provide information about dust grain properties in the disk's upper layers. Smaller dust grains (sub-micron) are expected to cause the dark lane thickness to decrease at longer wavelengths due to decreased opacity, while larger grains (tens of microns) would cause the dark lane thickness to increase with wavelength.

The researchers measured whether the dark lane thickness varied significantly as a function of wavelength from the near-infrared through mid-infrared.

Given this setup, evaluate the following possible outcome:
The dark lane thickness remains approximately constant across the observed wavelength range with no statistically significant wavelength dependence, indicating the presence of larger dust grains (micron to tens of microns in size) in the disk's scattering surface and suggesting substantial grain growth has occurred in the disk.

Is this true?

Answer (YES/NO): YES